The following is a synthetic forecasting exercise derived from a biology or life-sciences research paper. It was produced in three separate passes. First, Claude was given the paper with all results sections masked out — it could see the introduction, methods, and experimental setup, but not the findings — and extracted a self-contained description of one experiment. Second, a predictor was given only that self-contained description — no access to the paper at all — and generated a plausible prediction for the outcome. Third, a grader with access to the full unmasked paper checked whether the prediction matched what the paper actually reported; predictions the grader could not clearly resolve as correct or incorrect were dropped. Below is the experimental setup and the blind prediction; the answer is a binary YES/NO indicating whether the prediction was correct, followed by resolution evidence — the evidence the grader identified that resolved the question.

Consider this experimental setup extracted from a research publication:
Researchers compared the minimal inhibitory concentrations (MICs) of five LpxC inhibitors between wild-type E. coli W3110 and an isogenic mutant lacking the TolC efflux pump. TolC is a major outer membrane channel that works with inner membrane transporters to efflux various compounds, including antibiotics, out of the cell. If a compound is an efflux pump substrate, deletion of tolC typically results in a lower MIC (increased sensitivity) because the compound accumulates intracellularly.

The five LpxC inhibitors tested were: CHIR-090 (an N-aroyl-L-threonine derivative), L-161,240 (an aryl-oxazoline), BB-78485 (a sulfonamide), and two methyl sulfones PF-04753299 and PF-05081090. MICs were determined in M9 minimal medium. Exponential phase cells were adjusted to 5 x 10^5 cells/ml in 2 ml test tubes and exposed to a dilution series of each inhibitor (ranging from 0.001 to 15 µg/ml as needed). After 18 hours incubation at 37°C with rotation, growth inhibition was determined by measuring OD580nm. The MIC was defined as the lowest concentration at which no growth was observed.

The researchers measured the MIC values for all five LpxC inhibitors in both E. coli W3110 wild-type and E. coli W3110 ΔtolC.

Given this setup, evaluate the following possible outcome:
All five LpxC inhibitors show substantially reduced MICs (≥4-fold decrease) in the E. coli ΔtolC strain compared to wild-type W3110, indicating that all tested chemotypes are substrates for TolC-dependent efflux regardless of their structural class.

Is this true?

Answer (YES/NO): YES